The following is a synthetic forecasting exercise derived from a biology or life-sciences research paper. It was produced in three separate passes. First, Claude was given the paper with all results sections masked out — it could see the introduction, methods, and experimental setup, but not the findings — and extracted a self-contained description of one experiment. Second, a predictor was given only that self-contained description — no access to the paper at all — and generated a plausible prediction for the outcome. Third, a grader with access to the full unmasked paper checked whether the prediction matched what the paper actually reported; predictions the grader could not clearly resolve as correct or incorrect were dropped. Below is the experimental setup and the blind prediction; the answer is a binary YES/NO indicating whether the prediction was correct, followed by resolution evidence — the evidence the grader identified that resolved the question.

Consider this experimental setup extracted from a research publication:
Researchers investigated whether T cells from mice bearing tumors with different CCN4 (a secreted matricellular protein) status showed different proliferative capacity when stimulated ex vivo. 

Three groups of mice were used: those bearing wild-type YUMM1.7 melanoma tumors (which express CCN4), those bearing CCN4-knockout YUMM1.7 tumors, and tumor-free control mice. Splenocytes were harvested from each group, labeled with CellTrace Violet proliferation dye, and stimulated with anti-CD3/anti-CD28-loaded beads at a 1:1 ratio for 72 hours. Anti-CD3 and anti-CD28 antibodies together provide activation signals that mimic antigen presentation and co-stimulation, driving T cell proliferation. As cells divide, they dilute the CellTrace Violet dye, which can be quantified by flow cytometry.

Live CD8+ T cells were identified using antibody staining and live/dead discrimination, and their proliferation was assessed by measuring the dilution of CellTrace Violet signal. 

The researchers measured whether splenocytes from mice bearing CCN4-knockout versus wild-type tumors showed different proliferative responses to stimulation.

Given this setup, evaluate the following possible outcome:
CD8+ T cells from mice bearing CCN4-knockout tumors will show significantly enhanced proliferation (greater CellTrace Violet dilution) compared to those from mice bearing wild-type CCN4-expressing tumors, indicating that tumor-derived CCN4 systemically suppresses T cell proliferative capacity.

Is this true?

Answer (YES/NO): YES